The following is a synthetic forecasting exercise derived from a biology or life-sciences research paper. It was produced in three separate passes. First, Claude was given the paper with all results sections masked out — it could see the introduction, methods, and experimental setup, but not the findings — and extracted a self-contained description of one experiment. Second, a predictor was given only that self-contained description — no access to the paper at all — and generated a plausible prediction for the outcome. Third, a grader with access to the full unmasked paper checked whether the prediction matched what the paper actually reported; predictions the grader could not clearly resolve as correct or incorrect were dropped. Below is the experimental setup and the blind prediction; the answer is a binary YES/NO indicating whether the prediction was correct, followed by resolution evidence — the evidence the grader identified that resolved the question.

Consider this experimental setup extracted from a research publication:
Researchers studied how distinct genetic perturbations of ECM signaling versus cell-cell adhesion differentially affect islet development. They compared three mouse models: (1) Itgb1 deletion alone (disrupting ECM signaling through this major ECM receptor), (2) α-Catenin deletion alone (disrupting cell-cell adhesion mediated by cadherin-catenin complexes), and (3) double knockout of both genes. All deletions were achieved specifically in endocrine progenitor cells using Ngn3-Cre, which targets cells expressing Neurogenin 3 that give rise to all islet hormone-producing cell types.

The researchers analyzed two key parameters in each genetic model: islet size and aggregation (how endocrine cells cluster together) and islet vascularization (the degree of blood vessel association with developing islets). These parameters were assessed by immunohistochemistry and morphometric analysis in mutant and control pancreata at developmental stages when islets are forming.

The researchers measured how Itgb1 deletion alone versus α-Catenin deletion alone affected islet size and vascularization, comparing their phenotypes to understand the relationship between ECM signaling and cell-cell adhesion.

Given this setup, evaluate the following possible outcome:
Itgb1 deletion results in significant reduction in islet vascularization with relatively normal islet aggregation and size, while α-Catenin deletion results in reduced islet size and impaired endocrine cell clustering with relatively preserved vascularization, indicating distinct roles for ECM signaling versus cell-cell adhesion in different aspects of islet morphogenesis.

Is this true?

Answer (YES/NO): NO